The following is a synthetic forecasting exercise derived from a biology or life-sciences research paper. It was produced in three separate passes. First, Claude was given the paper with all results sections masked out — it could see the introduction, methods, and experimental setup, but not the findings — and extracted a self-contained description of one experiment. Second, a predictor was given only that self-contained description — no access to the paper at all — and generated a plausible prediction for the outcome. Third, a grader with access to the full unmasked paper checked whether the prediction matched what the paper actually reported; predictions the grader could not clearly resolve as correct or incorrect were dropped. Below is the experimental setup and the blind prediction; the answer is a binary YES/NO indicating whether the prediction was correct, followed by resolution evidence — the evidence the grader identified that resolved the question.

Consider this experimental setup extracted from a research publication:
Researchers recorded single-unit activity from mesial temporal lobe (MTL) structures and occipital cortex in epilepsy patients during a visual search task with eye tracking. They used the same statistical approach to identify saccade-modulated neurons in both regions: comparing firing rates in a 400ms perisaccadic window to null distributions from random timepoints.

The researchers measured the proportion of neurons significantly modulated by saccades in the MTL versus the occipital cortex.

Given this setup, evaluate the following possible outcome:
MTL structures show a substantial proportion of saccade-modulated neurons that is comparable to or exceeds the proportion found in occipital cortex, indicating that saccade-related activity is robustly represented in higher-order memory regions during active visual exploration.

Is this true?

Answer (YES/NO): NO